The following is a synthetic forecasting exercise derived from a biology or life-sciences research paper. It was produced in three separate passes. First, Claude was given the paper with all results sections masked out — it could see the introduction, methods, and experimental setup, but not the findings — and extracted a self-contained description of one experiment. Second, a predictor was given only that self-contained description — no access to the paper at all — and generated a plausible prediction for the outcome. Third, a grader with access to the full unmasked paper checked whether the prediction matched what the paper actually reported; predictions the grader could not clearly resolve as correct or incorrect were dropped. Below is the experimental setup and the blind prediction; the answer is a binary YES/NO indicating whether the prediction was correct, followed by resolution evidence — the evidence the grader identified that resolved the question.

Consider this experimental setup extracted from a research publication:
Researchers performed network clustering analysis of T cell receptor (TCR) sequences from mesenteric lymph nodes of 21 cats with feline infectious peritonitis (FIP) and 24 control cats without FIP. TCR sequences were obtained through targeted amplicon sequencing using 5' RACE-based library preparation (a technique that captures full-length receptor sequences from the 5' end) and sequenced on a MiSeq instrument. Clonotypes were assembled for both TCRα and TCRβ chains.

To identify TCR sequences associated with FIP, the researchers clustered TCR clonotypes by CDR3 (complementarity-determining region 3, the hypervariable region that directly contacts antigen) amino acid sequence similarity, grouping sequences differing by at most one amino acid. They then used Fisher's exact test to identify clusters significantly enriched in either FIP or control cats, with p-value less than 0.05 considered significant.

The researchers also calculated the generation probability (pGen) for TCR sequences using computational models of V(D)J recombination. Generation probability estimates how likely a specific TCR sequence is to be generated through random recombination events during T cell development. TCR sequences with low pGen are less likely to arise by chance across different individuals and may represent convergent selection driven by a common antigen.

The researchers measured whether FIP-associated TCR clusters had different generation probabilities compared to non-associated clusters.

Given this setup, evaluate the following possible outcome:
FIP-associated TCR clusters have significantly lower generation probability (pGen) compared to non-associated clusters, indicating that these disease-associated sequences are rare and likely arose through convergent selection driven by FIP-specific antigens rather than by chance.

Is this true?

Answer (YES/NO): NO